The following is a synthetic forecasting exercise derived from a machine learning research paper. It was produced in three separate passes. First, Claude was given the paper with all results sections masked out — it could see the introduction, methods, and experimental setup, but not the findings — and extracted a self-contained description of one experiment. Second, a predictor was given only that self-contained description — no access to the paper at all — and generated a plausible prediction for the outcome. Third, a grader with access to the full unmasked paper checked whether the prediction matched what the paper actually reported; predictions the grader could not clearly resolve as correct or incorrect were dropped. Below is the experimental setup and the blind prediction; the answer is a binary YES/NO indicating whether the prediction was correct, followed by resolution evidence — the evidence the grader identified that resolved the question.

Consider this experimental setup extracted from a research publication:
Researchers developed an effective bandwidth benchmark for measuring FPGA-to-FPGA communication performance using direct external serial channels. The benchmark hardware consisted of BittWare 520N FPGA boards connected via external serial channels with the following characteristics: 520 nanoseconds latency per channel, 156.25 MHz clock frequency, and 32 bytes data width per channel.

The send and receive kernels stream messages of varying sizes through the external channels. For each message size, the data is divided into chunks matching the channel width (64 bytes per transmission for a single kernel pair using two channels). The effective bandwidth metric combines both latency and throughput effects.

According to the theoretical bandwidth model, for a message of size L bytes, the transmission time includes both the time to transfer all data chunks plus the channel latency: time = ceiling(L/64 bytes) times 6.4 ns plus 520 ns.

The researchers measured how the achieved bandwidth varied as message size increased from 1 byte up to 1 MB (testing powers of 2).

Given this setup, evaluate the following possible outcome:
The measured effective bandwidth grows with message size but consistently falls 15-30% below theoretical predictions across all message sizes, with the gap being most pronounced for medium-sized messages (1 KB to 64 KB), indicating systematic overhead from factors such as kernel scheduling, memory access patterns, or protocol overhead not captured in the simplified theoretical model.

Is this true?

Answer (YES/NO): NO